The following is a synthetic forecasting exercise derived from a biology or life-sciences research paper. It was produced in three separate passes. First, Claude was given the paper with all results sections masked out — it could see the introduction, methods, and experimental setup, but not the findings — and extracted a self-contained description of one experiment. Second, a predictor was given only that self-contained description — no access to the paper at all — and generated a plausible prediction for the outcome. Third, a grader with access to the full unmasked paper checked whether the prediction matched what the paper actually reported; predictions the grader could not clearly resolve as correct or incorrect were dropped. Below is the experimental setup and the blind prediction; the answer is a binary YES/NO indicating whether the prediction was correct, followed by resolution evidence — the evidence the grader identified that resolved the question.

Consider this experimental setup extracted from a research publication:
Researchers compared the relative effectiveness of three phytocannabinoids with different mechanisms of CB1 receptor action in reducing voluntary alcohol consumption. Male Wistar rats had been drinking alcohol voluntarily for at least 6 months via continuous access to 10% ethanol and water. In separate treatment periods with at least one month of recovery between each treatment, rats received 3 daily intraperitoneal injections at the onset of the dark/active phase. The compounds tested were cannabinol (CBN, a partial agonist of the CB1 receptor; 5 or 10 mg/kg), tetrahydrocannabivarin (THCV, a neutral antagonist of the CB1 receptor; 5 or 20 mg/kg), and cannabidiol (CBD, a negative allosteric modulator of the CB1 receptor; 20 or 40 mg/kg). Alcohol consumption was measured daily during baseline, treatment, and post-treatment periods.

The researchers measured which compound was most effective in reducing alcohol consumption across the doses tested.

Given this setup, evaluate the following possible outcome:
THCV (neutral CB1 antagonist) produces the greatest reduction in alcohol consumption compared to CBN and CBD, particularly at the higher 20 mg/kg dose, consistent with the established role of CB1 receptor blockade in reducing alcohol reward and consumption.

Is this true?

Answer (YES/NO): NO